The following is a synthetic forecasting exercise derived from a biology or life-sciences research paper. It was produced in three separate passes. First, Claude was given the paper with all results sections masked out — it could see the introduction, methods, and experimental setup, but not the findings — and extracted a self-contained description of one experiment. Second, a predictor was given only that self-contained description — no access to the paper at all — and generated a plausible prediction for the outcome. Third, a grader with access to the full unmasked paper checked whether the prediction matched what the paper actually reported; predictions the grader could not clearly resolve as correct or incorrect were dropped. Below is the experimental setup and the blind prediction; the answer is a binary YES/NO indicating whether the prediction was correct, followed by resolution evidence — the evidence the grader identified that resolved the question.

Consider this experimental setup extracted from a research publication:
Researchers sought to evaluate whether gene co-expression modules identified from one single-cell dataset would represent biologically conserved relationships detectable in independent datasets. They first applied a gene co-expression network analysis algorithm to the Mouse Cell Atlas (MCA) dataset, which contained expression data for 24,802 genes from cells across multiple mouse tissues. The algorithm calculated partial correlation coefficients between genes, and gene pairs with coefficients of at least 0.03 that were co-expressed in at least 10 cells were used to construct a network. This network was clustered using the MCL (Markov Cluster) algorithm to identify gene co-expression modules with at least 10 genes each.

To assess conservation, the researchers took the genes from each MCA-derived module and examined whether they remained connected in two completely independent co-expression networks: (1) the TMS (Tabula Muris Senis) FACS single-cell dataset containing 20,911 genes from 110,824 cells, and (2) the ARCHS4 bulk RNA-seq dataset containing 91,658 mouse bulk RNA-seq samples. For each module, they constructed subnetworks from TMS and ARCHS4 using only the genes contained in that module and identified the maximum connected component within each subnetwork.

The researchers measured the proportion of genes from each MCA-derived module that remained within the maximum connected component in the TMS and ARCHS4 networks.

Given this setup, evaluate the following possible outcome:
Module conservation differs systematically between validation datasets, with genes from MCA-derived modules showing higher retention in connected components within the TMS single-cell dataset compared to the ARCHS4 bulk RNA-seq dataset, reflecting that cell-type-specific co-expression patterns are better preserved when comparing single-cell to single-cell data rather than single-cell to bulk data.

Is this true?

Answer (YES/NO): NO